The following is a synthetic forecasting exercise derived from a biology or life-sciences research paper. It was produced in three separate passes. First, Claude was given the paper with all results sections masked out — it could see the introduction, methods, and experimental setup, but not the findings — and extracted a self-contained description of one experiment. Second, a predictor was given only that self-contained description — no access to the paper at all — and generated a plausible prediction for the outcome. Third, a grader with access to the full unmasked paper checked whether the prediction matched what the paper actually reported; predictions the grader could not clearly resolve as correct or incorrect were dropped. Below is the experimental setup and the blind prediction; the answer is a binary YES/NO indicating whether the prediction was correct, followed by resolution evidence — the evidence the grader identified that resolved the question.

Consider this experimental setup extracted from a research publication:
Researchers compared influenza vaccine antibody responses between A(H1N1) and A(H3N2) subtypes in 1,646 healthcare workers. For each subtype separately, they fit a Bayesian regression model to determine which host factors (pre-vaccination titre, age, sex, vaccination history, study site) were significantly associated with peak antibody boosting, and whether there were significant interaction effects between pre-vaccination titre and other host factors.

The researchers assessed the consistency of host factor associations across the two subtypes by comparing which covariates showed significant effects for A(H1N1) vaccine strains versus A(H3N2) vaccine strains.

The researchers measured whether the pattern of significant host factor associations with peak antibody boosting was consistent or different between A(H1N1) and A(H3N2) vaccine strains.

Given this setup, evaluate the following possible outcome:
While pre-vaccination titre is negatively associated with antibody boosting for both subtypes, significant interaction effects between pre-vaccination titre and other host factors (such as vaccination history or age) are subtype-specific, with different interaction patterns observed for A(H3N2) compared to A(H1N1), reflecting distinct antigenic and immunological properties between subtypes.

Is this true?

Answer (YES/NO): YES